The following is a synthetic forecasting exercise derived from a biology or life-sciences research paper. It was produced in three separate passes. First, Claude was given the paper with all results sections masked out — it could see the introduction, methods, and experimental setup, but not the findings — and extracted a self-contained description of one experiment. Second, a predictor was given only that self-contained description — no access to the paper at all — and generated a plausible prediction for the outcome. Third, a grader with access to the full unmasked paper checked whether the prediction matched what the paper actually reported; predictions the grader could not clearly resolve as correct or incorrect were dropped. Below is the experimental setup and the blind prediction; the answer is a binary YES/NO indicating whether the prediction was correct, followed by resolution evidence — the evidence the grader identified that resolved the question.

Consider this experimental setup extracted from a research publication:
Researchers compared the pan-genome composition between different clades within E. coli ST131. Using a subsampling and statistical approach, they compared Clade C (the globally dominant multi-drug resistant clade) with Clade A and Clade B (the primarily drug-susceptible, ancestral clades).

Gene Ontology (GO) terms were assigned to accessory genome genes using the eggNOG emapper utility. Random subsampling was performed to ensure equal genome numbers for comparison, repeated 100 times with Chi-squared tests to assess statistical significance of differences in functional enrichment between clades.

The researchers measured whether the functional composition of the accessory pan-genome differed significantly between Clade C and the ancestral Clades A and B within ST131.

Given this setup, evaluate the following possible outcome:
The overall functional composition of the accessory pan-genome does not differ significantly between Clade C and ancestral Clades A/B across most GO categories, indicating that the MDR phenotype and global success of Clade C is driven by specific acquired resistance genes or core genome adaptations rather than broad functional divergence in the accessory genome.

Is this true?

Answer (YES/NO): NO